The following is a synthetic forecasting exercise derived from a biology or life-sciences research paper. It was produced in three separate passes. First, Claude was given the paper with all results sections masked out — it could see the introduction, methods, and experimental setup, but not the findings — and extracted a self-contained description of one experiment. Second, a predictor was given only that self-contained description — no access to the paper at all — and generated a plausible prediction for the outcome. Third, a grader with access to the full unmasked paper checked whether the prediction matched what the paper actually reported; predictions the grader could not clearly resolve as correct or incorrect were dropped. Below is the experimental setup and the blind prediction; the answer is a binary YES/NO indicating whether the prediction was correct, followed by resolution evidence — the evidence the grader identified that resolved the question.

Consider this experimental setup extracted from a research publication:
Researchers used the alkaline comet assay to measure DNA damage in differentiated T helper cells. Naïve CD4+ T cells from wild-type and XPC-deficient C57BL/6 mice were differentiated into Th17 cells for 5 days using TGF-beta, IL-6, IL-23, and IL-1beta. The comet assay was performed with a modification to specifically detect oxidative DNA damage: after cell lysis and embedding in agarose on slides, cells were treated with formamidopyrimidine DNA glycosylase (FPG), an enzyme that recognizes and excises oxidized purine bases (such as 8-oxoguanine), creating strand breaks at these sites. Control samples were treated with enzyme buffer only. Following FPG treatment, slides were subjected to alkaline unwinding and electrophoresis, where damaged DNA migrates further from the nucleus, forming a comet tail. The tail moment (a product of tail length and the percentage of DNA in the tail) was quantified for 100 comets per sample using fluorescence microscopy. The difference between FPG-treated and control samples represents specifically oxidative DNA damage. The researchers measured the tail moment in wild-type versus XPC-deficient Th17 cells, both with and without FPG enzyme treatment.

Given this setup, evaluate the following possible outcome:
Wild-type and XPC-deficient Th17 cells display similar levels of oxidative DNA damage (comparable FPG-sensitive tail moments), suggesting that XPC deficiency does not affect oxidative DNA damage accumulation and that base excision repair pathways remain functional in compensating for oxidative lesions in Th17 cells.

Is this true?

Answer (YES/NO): NO